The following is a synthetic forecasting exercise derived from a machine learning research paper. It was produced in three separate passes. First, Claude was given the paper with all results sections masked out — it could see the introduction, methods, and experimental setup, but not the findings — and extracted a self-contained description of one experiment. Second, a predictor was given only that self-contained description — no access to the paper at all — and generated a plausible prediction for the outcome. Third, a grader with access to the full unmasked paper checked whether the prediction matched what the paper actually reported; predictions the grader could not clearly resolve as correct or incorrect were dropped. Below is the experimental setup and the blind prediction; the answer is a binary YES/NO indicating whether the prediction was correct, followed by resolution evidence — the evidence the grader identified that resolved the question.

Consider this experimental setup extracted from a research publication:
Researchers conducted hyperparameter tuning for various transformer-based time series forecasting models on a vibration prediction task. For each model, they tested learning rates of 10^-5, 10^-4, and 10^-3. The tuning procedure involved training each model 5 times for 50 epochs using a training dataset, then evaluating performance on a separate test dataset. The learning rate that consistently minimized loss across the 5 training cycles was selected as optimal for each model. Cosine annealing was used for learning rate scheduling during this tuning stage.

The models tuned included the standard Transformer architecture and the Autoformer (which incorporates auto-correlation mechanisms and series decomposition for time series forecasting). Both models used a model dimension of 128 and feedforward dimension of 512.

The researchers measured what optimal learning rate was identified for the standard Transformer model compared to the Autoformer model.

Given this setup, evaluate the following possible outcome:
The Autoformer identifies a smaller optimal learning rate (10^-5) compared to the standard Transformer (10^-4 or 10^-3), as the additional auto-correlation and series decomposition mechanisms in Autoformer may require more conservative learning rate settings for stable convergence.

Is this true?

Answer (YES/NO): NO